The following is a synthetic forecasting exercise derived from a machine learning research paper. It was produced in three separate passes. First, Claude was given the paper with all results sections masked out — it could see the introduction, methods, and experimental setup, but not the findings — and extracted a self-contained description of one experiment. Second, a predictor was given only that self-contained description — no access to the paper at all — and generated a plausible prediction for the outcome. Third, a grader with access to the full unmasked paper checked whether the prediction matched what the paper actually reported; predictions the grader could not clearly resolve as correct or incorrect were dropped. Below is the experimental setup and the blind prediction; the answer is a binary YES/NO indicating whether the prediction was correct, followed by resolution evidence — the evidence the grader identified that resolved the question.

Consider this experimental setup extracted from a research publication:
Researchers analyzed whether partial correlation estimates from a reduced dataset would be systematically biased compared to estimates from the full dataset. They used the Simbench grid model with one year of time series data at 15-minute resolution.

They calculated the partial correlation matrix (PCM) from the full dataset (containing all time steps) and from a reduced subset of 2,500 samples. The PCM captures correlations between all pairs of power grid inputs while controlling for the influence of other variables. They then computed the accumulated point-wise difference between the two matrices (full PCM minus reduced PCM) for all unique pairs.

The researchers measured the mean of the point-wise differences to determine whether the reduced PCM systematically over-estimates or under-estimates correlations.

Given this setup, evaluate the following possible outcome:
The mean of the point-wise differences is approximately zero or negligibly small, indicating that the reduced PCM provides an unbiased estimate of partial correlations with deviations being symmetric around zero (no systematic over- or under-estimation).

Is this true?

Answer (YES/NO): NO